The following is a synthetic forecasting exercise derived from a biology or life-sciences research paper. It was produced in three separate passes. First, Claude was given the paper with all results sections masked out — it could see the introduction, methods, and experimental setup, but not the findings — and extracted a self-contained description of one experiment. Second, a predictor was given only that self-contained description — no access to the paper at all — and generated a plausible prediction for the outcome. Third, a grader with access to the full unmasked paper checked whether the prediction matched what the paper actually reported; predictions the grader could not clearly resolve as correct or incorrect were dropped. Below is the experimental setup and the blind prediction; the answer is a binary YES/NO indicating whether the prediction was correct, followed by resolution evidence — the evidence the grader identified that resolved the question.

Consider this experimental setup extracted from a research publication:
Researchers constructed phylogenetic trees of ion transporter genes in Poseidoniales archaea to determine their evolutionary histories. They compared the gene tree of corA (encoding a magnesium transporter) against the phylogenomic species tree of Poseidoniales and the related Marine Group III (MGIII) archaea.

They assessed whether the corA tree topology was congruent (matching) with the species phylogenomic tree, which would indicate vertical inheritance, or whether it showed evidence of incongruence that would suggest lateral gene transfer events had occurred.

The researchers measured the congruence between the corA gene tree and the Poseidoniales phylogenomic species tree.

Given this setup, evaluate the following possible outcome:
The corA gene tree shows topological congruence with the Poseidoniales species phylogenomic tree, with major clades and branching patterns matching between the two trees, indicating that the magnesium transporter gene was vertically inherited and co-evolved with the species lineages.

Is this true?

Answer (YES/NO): YES